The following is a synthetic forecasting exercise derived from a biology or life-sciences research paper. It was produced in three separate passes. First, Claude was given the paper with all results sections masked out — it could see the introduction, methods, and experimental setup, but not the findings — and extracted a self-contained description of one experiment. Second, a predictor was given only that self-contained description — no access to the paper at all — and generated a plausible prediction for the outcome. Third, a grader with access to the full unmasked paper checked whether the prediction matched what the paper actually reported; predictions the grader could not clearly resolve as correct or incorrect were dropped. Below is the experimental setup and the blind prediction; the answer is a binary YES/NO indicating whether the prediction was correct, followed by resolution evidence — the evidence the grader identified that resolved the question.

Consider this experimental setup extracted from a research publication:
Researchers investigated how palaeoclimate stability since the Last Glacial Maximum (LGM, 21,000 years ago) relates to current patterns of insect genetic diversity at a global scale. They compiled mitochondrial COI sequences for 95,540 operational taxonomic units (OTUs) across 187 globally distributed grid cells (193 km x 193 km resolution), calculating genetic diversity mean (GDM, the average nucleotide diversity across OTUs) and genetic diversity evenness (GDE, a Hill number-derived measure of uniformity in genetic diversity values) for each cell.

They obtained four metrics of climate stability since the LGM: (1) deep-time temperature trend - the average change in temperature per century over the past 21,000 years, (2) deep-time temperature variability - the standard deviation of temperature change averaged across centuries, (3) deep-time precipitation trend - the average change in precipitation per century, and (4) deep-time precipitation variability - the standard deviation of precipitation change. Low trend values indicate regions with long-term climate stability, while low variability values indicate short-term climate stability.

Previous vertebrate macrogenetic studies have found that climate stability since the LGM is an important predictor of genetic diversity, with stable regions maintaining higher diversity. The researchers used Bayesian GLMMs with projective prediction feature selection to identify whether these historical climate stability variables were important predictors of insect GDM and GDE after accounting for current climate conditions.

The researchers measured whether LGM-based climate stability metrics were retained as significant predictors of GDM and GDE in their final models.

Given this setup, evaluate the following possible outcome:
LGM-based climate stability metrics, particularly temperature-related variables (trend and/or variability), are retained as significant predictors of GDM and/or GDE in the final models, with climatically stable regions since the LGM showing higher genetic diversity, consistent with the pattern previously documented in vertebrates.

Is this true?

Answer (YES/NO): NO